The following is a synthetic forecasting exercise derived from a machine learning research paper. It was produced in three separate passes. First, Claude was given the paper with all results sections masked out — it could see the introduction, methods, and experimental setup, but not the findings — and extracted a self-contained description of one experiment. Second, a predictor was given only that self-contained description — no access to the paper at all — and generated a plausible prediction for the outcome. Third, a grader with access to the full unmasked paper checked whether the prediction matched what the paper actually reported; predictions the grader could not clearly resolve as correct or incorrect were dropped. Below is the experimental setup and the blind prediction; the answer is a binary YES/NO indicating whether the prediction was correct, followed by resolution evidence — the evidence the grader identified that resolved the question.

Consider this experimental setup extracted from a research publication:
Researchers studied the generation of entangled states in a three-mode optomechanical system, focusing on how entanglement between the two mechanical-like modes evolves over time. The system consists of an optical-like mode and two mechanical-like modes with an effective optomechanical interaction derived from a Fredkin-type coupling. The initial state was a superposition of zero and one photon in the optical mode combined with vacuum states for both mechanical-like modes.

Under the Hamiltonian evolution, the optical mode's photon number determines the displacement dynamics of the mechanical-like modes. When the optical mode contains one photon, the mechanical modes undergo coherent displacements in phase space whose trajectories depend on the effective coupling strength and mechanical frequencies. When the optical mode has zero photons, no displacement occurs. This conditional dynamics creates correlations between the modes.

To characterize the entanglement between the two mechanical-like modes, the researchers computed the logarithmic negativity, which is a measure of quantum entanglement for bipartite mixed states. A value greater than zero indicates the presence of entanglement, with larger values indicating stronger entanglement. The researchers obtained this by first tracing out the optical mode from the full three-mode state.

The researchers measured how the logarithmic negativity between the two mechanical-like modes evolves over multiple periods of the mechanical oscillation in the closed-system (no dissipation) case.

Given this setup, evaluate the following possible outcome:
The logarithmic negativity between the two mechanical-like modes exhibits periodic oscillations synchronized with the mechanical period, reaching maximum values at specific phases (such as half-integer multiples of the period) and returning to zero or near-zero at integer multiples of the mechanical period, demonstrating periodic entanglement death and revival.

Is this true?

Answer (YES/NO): NO